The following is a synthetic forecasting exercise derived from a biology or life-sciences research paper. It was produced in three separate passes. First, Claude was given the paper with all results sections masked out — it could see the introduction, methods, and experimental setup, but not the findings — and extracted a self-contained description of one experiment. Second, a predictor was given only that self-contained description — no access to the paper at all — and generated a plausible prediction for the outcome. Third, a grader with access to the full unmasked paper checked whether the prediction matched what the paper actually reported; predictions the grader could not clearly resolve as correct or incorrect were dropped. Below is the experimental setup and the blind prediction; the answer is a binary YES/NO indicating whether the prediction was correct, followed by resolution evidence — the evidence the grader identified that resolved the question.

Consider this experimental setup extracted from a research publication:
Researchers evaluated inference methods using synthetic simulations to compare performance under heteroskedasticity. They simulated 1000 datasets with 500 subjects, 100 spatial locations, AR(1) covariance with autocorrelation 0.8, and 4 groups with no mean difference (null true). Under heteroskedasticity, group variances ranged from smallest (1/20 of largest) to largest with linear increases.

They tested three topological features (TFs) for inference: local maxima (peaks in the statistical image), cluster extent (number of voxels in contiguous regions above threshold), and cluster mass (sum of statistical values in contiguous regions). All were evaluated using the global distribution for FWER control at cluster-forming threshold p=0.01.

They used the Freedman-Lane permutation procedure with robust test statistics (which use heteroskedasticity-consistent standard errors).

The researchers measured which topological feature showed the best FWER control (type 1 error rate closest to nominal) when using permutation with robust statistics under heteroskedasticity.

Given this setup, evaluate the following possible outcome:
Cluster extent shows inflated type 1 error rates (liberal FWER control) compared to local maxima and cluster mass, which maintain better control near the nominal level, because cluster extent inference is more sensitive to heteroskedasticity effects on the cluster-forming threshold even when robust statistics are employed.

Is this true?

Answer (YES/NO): NO